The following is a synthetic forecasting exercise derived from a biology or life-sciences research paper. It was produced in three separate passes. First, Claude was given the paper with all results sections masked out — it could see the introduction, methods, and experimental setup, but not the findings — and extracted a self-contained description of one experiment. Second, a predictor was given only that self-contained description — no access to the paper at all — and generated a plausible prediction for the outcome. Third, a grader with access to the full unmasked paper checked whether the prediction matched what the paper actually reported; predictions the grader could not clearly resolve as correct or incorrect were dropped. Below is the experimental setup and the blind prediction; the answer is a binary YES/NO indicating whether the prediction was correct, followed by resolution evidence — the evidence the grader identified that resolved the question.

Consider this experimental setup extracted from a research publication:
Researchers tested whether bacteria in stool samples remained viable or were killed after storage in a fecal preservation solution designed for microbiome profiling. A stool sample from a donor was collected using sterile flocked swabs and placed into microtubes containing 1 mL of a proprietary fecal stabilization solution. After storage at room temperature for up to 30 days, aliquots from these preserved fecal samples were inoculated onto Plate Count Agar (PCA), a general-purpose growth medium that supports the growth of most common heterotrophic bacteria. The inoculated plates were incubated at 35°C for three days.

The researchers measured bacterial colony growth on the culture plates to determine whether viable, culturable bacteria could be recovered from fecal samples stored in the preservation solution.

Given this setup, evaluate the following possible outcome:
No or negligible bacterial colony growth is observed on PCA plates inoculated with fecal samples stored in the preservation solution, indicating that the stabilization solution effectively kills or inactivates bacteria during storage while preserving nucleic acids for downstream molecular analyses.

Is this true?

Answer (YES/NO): YES